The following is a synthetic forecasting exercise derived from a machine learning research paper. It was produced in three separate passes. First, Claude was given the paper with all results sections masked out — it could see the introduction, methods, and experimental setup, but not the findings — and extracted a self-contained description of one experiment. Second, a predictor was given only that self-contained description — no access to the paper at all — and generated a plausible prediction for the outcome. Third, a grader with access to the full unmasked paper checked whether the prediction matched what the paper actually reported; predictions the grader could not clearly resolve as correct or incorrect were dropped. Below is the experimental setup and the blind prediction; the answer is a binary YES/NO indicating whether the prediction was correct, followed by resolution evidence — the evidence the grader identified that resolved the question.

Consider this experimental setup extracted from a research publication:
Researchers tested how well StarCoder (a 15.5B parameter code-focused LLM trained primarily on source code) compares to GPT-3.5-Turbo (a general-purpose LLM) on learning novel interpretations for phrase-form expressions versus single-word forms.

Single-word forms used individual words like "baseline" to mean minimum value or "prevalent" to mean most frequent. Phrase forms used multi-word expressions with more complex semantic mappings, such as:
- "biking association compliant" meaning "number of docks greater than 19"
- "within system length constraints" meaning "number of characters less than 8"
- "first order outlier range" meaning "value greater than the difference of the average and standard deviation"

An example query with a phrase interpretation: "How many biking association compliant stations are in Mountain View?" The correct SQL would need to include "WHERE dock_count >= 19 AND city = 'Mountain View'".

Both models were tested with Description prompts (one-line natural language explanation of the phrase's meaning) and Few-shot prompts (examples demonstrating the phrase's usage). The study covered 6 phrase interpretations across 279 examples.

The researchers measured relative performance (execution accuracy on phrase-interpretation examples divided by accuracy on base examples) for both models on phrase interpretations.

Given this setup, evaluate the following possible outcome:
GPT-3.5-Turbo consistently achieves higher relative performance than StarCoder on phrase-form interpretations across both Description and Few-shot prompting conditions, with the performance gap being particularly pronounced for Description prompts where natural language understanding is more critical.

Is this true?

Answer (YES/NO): NO